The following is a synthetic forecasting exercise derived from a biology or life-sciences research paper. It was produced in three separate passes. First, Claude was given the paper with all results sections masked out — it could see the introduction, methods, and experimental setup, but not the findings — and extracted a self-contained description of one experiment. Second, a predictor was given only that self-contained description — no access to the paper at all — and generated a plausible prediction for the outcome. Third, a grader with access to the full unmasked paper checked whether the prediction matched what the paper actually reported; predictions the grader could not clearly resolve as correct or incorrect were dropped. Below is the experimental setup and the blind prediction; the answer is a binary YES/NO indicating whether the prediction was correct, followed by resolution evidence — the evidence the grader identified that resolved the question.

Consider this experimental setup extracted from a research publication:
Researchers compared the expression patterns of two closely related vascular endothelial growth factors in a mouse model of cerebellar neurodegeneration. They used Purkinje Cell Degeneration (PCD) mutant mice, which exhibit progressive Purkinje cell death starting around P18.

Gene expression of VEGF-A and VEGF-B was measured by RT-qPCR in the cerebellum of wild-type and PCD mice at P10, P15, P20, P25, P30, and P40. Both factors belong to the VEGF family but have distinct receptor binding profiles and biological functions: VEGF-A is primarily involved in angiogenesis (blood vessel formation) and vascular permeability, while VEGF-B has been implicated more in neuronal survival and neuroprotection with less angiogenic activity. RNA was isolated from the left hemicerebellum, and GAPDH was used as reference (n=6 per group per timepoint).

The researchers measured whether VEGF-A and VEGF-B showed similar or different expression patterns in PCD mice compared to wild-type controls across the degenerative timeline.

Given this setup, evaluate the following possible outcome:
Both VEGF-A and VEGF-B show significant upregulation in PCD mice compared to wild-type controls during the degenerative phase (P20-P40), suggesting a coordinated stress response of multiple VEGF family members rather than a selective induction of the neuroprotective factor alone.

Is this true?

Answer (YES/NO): NO